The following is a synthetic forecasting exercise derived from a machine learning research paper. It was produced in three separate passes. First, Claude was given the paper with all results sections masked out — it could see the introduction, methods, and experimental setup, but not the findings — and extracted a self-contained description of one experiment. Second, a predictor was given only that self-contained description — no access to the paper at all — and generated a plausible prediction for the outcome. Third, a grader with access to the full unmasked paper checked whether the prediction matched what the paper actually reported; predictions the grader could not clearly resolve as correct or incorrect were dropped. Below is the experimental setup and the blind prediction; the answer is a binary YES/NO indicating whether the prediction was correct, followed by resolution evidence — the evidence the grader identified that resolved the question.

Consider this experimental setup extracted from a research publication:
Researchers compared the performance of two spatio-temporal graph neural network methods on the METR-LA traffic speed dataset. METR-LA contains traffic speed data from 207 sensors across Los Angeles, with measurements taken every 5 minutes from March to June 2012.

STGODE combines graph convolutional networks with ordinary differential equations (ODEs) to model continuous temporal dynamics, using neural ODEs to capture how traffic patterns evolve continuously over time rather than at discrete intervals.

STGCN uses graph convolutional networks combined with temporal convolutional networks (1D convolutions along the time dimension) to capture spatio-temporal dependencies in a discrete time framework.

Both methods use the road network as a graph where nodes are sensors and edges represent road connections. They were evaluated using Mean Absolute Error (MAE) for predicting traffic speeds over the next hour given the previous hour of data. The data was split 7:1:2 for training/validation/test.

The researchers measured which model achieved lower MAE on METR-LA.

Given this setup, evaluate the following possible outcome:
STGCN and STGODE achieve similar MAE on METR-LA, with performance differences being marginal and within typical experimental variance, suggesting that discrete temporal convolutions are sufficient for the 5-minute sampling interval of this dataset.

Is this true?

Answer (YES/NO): NO